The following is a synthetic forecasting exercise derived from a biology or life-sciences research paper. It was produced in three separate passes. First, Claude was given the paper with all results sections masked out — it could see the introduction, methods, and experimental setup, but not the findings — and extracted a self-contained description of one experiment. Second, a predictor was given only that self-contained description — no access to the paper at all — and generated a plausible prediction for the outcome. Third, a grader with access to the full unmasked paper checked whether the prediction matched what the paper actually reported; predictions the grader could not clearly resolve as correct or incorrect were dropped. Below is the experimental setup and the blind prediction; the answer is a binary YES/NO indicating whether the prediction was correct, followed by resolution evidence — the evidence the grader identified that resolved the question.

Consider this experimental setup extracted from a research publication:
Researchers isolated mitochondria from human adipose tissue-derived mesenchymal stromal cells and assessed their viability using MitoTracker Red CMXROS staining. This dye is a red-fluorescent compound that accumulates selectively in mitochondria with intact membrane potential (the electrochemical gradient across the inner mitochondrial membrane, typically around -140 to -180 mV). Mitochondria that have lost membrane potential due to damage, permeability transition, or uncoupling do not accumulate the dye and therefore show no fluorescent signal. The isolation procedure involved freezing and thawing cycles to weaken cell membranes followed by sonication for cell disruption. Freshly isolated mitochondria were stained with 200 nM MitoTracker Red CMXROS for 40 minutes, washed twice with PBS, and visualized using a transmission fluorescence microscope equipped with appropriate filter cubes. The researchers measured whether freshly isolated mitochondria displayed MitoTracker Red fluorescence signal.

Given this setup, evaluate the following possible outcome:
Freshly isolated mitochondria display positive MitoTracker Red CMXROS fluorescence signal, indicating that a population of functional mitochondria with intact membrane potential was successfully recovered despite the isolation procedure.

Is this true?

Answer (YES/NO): YES